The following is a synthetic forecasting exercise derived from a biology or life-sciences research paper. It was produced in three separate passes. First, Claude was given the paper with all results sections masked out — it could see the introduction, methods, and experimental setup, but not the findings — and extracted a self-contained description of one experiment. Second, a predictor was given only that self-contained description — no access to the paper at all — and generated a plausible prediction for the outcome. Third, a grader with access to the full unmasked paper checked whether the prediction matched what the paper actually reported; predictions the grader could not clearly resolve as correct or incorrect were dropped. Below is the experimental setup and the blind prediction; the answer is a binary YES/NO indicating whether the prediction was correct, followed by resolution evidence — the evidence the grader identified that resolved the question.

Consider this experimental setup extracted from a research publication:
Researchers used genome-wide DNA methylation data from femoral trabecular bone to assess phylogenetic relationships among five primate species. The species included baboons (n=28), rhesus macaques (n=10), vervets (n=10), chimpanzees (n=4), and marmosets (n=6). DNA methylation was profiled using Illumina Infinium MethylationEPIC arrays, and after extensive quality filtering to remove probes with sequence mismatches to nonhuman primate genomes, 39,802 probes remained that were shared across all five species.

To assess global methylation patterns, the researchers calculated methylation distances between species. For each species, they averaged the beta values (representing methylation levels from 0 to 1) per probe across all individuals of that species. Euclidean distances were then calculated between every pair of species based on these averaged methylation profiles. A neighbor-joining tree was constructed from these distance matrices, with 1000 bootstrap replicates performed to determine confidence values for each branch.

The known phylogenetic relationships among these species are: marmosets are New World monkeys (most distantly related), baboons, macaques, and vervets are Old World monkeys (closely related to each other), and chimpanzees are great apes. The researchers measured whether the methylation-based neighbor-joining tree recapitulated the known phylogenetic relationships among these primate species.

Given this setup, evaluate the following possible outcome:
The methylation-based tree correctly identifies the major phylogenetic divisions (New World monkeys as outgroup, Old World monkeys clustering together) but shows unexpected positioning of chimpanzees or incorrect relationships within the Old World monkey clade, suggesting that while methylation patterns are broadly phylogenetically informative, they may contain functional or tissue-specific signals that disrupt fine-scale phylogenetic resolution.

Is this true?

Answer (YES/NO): NO